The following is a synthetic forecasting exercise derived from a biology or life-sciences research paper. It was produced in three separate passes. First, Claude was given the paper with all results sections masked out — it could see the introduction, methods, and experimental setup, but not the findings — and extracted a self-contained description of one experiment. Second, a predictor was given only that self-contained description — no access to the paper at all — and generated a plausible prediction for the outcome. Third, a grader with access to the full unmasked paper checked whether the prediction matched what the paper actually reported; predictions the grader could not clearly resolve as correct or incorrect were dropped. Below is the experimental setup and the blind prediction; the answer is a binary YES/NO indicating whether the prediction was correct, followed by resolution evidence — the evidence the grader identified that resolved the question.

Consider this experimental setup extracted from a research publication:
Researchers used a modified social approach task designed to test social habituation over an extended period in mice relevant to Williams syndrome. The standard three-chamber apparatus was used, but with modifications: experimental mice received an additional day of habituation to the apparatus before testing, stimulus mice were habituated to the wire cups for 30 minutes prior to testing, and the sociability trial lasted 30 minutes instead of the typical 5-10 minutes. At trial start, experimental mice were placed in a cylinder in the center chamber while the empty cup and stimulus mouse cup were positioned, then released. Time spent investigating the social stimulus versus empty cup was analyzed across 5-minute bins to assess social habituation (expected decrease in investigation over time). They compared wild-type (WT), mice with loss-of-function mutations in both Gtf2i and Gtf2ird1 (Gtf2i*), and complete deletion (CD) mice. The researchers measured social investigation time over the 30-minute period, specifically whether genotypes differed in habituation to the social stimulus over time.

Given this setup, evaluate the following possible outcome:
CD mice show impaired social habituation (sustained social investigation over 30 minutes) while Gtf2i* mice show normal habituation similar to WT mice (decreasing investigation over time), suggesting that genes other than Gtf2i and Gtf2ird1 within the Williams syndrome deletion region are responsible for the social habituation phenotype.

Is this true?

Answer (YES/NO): NO